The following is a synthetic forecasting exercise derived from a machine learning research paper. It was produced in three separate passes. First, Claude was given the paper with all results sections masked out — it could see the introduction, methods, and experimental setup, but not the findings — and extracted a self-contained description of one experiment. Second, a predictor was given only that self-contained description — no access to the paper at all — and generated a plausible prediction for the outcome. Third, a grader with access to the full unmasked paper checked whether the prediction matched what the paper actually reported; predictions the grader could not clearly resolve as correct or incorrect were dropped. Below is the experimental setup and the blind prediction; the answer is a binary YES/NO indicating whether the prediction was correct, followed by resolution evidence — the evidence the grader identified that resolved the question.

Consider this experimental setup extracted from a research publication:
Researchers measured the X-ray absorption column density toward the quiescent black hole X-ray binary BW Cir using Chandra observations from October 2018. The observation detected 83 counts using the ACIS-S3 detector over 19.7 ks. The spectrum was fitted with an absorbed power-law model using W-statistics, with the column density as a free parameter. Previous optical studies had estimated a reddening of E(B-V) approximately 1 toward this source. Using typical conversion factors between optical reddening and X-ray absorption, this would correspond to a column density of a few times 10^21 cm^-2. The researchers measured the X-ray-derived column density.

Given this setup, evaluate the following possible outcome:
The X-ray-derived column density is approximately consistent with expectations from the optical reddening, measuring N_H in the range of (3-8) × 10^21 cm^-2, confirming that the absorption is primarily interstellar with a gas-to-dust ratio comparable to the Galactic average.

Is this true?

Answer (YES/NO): NO